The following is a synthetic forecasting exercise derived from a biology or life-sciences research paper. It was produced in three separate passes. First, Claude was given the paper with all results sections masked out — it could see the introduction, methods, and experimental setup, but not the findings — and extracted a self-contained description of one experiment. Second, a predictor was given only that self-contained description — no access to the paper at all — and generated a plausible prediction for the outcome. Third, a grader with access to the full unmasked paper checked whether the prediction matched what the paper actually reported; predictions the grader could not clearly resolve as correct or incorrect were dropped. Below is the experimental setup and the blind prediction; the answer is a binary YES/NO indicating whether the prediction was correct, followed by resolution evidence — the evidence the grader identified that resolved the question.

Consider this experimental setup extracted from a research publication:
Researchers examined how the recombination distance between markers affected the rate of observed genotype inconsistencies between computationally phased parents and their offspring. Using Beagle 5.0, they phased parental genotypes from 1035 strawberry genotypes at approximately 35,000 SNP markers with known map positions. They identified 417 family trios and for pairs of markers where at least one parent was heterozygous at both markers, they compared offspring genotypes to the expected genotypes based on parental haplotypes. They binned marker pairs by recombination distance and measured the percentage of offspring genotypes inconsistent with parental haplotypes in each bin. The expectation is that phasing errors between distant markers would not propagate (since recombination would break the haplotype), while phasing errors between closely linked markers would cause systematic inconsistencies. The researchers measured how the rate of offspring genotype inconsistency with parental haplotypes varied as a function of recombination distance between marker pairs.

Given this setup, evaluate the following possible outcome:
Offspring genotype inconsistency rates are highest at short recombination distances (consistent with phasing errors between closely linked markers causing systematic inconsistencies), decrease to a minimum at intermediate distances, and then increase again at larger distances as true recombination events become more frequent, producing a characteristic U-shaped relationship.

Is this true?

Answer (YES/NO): NO